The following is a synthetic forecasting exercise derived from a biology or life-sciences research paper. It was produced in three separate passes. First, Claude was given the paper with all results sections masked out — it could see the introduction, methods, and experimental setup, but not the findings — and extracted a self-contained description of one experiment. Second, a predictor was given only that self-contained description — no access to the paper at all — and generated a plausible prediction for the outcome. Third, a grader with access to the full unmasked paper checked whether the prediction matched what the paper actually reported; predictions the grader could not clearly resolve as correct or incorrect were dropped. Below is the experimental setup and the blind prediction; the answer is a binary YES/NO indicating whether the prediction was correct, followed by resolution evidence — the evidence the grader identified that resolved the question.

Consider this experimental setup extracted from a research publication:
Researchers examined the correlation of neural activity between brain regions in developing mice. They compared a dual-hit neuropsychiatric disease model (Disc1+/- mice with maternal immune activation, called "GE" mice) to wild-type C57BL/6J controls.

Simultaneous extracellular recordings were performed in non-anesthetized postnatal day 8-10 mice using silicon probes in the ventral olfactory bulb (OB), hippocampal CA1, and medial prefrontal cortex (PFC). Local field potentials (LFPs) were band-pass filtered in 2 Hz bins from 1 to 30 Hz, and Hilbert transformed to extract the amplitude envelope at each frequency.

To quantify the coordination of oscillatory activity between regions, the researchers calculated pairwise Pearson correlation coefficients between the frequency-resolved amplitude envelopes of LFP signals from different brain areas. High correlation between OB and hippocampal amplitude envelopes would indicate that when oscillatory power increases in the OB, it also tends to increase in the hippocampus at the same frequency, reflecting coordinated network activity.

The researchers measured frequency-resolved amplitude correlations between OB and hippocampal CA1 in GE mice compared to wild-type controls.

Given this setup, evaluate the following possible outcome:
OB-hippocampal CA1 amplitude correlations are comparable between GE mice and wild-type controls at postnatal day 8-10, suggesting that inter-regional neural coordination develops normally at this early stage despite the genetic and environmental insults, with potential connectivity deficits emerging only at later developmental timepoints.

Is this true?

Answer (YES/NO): NO